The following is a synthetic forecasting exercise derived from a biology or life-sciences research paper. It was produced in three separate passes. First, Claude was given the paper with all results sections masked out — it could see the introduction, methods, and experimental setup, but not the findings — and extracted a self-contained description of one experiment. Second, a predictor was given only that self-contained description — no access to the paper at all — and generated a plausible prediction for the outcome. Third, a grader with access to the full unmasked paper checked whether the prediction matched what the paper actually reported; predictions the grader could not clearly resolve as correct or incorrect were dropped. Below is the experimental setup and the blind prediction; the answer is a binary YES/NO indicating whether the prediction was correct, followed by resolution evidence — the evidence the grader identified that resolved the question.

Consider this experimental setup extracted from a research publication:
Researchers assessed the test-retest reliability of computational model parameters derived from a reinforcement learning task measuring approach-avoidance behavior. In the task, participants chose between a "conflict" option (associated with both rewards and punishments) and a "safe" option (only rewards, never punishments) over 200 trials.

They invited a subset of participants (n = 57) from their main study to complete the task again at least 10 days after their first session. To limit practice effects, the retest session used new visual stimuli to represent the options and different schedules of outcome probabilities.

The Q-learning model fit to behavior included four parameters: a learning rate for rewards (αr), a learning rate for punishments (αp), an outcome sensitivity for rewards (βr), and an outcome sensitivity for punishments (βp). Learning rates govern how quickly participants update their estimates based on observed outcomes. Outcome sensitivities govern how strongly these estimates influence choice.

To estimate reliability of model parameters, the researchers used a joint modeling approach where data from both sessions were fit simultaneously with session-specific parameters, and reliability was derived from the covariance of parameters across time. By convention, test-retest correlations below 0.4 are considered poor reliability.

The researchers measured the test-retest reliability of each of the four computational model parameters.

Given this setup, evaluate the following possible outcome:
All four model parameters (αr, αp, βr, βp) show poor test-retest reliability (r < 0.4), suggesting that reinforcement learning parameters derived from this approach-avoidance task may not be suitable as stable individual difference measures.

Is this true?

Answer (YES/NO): NO